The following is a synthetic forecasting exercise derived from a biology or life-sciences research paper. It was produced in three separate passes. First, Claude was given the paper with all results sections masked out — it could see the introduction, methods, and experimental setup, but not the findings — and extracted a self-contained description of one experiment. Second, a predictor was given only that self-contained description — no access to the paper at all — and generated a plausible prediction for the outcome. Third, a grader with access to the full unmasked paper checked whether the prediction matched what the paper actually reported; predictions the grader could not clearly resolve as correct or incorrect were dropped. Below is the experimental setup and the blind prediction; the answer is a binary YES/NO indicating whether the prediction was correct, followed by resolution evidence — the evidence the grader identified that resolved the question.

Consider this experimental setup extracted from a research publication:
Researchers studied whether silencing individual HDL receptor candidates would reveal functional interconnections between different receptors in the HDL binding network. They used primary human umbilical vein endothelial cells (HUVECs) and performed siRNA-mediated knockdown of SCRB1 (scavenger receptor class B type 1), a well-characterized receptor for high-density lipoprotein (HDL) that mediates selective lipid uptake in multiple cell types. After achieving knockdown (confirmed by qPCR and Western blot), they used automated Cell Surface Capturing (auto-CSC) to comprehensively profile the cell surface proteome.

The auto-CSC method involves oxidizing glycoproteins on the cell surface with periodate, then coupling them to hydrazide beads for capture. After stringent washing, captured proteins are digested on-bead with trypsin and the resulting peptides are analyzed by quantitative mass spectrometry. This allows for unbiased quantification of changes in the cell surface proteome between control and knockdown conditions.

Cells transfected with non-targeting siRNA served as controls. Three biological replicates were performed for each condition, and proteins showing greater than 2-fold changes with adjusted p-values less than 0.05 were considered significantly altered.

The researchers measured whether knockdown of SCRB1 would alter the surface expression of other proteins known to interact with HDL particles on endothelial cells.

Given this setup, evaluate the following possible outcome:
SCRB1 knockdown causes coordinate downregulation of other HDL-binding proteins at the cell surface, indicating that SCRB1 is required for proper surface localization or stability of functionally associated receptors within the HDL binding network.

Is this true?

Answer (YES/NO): NO